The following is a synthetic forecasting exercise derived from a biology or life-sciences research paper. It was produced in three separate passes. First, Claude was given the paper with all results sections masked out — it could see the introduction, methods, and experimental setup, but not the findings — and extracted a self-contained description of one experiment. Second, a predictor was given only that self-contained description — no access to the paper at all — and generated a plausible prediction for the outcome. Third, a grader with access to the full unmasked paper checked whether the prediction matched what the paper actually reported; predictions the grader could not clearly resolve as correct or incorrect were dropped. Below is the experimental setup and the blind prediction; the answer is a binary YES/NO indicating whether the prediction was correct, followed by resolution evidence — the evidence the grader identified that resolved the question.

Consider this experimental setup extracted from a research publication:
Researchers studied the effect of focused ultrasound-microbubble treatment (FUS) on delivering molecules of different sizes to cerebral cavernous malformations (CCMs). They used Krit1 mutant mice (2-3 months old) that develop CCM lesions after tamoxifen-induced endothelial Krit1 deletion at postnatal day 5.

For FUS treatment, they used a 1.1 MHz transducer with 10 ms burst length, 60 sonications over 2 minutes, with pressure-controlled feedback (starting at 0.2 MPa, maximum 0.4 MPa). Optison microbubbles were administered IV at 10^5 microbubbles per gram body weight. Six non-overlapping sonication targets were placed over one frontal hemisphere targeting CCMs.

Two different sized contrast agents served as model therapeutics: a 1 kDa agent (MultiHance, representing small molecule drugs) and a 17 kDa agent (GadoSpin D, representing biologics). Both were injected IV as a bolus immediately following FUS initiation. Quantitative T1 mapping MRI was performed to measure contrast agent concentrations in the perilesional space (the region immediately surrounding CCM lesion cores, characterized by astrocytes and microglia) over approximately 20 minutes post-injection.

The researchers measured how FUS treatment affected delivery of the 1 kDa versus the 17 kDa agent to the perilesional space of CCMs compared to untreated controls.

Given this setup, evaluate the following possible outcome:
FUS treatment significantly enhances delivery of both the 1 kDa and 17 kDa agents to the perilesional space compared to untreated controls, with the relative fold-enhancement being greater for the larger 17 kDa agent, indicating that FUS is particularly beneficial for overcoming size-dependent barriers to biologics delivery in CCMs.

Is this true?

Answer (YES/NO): NO